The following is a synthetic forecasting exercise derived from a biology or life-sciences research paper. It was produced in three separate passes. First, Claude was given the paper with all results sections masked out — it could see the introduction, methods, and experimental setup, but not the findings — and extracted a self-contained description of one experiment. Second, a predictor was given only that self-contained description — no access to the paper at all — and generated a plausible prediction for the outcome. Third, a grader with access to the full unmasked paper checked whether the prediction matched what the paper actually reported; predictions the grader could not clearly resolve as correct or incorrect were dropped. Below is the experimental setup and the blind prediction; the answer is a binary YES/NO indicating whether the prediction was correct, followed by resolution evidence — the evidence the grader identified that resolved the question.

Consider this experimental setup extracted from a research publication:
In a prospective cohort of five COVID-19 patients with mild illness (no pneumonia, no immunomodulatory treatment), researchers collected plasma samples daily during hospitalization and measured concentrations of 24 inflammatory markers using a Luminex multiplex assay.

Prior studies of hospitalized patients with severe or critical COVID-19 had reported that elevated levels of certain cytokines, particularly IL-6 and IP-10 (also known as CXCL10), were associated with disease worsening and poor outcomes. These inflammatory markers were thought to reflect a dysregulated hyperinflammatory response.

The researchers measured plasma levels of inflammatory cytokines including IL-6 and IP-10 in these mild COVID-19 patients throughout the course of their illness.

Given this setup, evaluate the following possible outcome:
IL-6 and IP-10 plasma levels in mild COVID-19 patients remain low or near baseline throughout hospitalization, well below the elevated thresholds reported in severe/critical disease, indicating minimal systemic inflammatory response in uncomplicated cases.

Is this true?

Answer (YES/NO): NO